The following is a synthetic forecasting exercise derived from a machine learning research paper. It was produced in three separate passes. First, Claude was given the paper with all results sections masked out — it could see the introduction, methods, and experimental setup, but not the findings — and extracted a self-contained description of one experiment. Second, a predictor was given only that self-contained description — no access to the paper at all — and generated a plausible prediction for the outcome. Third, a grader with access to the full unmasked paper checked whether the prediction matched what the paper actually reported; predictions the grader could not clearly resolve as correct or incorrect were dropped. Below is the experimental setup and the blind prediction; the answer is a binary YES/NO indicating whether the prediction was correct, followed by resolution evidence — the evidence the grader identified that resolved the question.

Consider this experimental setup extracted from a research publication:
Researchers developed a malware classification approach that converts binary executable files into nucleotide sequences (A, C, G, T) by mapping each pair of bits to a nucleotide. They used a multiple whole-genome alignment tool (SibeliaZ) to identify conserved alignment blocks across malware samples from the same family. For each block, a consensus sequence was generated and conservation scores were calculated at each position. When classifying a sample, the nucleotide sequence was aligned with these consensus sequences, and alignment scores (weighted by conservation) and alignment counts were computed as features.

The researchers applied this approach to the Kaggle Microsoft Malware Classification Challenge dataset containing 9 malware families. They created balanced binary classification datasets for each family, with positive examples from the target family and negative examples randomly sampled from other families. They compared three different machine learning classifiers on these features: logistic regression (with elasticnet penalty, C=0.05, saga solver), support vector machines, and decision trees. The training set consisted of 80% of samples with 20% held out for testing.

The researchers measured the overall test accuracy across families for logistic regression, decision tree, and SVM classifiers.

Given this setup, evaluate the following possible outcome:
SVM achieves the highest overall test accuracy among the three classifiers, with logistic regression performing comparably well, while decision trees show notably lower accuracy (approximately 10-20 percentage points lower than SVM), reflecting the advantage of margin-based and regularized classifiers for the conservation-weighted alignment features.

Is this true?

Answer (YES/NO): NO